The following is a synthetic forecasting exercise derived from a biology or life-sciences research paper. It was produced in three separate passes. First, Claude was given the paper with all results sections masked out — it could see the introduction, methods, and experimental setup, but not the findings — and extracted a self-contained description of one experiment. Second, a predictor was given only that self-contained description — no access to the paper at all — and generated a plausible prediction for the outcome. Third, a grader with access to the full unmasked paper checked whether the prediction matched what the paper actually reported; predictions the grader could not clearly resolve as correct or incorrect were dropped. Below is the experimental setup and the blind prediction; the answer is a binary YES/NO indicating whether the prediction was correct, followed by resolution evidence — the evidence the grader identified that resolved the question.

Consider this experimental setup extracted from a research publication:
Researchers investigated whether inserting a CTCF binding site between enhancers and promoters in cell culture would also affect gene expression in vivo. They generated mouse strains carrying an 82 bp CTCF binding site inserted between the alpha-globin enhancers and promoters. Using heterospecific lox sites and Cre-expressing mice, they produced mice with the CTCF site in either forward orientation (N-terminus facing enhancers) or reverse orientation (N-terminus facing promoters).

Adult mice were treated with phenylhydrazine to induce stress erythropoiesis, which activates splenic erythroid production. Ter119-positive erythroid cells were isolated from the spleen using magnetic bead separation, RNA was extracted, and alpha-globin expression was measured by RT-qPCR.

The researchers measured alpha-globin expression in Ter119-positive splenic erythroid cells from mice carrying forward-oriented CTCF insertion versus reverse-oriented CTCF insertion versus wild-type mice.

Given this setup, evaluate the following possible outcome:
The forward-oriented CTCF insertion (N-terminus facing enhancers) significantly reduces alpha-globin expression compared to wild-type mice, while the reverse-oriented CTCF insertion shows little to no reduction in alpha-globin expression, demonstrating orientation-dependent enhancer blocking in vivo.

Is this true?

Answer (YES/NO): NO